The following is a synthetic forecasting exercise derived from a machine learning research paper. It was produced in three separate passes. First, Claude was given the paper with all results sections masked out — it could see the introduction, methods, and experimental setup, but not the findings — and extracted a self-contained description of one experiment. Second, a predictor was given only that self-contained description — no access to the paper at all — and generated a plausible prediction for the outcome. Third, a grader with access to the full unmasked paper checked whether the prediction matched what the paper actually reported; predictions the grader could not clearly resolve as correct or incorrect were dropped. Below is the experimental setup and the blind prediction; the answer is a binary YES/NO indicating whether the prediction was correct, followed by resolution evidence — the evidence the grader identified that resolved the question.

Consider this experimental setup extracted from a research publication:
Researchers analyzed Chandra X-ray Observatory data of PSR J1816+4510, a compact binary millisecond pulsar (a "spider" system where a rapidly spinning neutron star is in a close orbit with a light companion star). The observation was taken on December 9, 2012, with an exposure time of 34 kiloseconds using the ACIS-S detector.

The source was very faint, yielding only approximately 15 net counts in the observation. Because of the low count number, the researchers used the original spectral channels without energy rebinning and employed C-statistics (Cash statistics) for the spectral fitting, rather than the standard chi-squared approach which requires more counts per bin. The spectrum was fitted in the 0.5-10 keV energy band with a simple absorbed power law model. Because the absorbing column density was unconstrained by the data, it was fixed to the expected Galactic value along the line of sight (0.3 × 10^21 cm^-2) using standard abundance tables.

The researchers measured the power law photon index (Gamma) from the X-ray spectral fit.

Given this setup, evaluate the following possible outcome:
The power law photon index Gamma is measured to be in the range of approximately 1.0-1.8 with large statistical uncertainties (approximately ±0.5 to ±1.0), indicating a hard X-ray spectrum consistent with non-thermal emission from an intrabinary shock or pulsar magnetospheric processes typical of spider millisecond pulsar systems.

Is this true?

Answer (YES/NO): NO